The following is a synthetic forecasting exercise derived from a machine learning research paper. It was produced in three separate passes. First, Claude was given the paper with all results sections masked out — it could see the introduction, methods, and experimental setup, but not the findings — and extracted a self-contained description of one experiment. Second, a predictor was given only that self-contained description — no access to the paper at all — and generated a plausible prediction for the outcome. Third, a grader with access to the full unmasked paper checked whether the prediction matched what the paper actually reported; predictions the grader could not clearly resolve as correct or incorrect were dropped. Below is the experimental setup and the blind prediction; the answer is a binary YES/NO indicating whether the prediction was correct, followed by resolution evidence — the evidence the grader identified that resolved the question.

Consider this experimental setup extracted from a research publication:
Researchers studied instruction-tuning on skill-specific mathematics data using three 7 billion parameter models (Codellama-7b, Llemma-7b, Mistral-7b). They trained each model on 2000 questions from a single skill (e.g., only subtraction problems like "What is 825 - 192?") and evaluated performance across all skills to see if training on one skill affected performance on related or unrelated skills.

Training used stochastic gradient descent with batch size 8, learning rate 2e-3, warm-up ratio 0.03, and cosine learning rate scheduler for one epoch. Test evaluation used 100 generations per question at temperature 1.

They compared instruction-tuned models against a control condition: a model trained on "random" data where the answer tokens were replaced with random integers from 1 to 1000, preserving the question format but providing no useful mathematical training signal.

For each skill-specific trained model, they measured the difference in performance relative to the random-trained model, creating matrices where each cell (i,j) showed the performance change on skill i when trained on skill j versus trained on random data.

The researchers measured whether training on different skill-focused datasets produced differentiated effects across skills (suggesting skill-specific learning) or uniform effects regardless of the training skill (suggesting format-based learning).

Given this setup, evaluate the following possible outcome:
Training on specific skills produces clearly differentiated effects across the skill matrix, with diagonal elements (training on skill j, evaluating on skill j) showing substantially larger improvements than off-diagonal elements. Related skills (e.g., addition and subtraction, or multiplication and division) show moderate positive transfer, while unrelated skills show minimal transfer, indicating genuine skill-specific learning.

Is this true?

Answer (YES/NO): NO